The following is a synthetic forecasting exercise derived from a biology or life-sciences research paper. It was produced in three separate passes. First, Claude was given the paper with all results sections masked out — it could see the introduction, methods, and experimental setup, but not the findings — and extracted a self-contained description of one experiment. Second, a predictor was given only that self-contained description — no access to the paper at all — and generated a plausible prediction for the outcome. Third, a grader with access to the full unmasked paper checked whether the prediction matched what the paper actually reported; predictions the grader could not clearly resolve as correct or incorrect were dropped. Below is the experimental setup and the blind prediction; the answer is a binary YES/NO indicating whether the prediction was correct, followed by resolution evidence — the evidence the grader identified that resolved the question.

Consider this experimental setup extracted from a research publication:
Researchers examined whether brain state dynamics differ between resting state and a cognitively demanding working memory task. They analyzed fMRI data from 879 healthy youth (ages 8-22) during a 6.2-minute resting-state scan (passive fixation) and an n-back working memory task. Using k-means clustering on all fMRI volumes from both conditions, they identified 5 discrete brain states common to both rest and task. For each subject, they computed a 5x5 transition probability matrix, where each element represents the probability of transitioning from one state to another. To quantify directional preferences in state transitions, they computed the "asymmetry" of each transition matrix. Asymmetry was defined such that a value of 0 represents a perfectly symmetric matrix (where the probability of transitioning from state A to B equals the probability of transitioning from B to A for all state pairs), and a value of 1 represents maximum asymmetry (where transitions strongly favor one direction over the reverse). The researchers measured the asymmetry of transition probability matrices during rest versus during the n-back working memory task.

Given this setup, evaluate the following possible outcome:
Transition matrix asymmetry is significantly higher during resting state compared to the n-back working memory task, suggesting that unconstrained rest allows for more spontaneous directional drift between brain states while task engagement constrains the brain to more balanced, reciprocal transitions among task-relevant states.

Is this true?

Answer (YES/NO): YES